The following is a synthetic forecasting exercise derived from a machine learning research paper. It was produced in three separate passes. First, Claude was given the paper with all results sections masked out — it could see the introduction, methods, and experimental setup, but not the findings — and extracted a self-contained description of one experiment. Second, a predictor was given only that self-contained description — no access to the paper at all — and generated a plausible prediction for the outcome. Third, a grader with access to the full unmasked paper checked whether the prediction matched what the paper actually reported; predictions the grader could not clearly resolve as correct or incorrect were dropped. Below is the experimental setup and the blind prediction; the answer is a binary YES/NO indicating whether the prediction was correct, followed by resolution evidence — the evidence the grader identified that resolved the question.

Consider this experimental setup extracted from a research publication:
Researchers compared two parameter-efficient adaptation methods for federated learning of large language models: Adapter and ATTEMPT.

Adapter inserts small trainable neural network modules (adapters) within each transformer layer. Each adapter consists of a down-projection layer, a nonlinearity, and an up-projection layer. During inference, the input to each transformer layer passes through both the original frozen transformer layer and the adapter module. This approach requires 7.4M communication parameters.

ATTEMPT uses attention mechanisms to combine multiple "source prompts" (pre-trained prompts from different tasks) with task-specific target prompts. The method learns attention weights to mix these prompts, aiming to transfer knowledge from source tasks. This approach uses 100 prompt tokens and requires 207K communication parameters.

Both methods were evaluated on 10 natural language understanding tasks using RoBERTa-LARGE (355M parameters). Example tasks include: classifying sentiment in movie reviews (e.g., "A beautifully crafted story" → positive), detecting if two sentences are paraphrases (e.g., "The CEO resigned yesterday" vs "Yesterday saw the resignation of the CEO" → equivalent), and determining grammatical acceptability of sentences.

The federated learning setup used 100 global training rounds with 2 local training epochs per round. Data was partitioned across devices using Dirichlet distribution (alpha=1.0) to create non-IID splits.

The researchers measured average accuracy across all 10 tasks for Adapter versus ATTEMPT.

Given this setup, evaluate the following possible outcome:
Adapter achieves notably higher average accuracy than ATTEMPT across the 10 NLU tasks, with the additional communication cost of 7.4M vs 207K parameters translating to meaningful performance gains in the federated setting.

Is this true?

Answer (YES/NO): YES